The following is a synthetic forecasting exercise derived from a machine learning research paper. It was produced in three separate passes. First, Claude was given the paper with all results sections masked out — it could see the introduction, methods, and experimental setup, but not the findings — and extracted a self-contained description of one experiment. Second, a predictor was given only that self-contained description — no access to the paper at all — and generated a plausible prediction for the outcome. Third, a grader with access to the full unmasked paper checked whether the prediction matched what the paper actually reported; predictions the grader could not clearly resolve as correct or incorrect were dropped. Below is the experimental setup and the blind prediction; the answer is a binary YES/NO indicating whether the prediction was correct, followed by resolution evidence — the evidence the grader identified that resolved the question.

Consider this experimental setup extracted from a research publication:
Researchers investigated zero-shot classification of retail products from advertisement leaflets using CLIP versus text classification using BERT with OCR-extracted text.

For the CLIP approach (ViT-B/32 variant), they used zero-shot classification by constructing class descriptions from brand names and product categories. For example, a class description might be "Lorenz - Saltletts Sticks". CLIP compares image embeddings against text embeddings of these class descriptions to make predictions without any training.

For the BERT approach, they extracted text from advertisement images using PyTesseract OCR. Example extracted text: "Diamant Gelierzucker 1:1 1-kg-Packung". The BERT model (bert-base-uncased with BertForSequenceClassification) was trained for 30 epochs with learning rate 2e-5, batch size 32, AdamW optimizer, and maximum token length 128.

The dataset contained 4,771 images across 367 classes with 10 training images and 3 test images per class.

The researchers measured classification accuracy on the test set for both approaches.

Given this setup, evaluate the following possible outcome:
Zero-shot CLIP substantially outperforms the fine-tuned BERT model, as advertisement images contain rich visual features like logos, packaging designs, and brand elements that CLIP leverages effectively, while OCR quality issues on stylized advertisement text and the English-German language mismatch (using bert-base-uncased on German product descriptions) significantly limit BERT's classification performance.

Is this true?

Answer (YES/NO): NO